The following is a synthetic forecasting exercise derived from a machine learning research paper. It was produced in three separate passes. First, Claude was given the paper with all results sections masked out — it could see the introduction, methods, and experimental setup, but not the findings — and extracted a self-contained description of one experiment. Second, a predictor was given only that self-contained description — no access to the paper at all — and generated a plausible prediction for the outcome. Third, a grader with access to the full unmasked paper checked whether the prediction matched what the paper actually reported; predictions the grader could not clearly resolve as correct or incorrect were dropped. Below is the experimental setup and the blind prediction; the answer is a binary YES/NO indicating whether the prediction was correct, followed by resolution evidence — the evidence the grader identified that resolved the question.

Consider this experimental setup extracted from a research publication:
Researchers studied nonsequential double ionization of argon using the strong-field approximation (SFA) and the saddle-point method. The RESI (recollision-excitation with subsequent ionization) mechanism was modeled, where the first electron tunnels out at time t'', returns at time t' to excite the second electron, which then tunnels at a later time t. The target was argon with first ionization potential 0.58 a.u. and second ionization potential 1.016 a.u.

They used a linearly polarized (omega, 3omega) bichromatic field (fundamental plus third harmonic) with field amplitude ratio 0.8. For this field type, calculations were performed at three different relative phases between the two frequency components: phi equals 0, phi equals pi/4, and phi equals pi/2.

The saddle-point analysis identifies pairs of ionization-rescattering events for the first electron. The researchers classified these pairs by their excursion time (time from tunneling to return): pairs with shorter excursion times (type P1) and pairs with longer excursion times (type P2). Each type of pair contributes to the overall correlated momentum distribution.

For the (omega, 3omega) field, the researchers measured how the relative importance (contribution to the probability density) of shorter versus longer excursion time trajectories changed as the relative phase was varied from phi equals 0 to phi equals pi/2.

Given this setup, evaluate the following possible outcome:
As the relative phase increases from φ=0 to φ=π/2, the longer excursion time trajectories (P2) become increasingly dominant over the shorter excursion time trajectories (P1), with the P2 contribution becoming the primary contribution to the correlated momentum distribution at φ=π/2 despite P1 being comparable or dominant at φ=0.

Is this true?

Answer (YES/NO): NO